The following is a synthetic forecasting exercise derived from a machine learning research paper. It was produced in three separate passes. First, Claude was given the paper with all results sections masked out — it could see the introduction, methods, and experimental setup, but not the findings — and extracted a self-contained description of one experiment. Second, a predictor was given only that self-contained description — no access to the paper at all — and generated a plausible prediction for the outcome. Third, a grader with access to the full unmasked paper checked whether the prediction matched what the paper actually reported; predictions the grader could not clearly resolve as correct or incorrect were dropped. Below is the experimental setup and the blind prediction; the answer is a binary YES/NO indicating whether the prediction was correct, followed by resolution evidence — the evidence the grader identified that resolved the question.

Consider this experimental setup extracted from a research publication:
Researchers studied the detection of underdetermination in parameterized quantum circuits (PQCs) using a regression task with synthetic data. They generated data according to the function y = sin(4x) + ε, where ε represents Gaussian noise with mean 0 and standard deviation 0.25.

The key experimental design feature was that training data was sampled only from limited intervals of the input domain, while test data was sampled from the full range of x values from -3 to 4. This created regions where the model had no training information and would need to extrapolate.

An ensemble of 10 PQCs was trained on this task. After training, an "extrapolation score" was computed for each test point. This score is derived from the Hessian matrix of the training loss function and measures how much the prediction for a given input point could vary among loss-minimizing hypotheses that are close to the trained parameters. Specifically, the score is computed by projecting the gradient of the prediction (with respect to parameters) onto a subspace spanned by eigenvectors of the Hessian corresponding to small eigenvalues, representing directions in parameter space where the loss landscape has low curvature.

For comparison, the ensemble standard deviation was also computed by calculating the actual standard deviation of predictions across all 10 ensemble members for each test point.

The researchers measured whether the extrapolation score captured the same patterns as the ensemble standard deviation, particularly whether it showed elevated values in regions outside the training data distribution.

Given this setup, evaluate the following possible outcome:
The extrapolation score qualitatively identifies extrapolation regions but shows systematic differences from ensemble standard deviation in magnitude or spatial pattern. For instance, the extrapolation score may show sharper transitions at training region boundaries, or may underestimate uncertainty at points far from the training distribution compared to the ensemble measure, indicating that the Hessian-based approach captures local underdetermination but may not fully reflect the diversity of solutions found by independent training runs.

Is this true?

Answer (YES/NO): NO